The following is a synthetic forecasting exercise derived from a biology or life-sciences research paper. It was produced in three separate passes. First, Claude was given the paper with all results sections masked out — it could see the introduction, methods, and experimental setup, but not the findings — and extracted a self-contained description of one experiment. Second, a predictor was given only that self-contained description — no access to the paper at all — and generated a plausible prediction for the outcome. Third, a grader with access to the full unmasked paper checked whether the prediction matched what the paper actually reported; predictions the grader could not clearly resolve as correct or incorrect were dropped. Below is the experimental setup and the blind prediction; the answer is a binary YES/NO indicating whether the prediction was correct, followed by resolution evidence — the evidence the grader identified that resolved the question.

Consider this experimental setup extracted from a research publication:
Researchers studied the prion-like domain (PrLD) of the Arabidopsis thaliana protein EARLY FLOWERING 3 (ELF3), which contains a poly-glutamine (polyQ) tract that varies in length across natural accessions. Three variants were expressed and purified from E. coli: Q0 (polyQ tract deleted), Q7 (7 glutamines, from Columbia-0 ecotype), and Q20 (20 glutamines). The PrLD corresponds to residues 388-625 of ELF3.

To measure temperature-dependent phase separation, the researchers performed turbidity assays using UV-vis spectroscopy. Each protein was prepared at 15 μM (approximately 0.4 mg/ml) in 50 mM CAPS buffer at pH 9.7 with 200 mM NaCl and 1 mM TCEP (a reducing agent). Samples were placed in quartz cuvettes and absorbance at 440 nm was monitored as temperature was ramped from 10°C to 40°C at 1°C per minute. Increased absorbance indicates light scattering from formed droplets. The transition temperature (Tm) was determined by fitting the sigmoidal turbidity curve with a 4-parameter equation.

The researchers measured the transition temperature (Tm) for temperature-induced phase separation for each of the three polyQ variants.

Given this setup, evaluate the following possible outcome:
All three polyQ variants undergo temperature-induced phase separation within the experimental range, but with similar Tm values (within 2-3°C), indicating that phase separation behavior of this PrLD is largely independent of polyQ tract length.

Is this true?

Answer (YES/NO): NO